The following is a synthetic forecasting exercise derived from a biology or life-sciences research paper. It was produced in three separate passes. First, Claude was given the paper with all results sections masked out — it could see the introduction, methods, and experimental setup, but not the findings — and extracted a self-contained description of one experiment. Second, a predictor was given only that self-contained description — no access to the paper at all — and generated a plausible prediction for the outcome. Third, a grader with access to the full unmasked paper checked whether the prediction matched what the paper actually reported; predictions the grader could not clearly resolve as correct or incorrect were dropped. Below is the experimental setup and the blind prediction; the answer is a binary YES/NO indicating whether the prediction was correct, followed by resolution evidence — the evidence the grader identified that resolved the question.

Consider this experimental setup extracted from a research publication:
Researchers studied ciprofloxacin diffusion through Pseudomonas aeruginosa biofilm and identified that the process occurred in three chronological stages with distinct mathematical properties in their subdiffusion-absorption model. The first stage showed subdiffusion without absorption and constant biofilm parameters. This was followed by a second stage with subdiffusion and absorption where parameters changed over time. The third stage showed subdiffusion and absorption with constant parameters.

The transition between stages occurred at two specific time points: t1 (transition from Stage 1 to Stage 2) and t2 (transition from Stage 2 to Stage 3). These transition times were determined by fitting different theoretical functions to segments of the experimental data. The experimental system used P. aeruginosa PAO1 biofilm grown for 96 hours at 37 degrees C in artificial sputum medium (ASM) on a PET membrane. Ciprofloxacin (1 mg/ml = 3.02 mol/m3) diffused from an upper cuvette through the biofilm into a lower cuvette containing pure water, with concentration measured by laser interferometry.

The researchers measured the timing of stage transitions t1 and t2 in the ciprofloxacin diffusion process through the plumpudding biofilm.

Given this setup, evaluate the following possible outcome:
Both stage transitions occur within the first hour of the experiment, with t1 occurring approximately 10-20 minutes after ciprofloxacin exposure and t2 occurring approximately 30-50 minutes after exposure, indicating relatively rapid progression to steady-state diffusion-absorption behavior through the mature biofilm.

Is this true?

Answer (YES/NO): NO